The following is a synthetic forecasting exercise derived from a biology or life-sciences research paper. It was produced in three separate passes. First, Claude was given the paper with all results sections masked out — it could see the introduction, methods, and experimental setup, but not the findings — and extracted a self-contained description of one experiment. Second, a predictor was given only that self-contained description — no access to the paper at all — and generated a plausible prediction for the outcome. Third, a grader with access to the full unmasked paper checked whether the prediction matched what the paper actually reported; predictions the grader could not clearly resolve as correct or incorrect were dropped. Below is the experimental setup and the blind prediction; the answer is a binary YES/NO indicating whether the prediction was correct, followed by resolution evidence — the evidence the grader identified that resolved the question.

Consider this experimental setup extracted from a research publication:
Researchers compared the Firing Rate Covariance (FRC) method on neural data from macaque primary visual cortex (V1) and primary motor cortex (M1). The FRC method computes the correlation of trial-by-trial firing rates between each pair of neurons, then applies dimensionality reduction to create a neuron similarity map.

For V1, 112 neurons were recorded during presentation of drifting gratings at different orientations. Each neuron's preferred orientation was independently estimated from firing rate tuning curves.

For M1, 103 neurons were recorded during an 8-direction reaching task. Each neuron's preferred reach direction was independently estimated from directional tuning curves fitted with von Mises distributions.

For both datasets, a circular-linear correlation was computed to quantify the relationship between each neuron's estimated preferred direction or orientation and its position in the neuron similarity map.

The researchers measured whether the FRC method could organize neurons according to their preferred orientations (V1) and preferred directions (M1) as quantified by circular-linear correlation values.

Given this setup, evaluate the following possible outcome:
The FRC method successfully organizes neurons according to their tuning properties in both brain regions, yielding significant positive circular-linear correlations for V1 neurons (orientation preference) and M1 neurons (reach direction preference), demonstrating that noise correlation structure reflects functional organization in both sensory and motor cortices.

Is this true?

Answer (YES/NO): YES